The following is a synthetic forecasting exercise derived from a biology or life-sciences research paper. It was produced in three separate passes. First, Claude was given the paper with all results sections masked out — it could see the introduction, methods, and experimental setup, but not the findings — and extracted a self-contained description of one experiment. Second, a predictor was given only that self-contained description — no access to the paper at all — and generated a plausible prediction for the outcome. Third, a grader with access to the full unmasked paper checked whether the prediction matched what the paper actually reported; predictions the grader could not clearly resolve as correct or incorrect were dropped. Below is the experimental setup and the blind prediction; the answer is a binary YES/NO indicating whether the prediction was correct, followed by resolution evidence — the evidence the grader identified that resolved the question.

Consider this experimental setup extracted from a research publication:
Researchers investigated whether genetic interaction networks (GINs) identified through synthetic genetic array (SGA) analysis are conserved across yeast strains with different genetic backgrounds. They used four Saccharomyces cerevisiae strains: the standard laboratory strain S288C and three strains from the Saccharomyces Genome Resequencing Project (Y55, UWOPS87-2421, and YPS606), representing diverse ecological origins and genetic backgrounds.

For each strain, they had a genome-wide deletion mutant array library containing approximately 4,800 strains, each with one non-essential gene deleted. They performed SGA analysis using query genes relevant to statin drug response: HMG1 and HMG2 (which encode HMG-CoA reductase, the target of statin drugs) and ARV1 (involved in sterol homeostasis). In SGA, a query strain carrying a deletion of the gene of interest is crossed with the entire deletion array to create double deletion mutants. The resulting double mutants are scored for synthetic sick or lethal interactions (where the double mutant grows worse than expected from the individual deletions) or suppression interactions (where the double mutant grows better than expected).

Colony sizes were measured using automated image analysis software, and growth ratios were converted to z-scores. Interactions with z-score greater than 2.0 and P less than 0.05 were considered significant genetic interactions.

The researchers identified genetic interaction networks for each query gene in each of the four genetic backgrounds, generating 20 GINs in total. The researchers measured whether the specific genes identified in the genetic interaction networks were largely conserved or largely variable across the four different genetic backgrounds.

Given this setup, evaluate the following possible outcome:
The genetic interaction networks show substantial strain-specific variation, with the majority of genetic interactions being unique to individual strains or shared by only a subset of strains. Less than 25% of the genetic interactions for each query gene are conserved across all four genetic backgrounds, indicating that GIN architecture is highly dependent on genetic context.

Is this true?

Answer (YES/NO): YES